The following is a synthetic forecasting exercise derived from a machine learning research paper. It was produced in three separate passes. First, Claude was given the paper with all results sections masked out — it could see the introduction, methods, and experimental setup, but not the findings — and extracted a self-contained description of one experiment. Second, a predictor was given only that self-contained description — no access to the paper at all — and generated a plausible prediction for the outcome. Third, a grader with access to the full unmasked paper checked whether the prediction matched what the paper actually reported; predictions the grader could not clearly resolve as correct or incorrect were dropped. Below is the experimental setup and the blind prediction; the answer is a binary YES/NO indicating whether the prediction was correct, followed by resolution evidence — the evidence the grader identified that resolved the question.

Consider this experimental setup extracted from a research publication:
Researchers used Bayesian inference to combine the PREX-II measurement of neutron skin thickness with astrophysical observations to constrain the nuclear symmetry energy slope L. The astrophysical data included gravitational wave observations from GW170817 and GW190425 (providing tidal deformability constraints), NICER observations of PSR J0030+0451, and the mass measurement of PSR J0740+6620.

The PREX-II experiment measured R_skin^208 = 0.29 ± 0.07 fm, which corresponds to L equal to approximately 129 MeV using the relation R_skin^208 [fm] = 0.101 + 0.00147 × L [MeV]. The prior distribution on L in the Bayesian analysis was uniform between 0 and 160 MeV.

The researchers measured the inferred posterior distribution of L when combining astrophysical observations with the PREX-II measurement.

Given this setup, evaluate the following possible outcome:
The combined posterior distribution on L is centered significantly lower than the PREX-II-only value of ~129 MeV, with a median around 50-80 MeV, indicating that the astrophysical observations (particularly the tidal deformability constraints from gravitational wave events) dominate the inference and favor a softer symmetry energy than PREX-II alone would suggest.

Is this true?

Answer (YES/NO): YES